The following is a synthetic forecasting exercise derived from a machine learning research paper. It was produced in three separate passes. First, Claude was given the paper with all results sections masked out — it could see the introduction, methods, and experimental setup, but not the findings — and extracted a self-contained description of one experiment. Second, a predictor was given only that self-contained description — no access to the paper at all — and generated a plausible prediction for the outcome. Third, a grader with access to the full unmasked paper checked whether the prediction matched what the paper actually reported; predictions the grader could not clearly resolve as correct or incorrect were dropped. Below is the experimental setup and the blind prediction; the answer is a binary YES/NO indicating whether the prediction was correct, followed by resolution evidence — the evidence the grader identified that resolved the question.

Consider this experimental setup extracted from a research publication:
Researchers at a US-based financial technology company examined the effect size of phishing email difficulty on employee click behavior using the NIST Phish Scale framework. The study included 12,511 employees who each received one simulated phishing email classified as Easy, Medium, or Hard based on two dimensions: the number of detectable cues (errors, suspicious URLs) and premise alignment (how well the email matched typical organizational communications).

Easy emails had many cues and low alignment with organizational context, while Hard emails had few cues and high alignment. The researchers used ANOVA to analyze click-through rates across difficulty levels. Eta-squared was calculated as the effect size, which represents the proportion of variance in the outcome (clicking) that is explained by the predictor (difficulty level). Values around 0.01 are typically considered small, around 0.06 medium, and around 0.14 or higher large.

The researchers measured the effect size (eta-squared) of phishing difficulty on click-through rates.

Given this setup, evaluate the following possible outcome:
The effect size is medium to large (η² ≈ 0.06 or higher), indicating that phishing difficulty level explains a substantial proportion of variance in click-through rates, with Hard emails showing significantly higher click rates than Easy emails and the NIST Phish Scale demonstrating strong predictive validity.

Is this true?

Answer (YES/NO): NO